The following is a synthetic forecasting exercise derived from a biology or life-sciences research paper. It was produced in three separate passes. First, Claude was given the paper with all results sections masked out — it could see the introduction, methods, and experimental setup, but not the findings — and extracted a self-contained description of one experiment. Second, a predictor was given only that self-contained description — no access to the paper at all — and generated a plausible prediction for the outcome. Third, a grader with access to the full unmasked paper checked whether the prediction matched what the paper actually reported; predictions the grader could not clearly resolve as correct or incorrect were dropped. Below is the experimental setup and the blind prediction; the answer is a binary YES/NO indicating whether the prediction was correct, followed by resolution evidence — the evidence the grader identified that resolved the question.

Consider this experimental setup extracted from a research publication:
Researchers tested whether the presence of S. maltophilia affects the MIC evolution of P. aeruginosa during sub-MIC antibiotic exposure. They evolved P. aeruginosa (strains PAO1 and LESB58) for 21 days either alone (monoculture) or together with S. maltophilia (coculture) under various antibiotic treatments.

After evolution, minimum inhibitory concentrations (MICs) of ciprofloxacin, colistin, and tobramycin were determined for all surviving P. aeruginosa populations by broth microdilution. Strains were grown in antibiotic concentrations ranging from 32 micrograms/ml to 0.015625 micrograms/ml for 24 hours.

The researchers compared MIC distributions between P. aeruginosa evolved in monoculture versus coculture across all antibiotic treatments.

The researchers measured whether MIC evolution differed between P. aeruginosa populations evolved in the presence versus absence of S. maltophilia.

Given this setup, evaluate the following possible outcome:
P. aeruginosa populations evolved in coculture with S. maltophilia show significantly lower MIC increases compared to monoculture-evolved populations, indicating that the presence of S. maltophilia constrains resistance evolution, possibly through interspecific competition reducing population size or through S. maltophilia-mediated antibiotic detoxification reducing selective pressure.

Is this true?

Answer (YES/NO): NO